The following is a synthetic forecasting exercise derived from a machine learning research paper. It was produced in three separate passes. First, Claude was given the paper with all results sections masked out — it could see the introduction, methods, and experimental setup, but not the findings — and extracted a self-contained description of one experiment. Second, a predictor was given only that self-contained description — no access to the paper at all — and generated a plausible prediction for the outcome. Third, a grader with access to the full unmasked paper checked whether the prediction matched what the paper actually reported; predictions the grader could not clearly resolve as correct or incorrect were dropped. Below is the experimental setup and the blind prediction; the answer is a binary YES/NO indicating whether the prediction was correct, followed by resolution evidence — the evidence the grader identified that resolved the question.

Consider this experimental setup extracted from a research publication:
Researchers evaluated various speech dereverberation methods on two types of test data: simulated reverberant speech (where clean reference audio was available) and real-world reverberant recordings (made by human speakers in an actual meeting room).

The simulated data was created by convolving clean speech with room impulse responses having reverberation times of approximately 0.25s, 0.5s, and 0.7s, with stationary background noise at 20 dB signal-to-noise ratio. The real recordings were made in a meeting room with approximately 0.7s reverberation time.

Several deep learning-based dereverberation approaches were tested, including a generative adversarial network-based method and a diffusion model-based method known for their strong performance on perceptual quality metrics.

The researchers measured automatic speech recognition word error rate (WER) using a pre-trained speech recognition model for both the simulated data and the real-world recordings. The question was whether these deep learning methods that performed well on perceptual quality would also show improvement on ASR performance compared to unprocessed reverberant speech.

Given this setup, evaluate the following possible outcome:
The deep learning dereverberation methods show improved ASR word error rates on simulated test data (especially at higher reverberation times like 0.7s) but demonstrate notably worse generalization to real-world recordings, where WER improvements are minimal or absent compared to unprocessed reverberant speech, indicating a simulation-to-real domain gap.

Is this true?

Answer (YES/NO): NO